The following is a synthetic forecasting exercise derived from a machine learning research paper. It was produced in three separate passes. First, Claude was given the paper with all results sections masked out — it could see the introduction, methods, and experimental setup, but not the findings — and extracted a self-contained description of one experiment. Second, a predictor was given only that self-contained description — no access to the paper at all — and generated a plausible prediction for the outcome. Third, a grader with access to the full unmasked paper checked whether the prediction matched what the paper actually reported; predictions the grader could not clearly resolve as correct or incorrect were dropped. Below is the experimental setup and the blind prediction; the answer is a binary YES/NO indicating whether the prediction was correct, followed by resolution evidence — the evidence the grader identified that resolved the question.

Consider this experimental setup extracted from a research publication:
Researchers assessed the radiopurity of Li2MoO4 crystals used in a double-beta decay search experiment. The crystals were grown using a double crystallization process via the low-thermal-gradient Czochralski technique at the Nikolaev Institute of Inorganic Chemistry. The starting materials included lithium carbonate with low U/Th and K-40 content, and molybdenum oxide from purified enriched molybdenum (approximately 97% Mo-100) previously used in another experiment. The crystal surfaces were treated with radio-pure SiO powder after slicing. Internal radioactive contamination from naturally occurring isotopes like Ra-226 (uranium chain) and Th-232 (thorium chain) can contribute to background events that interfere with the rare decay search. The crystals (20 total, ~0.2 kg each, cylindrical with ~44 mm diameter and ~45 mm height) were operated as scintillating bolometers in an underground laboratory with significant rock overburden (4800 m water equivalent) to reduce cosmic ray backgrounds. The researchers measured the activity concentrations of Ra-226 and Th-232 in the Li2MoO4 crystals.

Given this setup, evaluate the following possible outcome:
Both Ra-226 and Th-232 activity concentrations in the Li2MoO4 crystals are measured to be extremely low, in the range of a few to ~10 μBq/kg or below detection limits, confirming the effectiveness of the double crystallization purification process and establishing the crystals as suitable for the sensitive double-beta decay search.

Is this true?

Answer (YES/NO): YES